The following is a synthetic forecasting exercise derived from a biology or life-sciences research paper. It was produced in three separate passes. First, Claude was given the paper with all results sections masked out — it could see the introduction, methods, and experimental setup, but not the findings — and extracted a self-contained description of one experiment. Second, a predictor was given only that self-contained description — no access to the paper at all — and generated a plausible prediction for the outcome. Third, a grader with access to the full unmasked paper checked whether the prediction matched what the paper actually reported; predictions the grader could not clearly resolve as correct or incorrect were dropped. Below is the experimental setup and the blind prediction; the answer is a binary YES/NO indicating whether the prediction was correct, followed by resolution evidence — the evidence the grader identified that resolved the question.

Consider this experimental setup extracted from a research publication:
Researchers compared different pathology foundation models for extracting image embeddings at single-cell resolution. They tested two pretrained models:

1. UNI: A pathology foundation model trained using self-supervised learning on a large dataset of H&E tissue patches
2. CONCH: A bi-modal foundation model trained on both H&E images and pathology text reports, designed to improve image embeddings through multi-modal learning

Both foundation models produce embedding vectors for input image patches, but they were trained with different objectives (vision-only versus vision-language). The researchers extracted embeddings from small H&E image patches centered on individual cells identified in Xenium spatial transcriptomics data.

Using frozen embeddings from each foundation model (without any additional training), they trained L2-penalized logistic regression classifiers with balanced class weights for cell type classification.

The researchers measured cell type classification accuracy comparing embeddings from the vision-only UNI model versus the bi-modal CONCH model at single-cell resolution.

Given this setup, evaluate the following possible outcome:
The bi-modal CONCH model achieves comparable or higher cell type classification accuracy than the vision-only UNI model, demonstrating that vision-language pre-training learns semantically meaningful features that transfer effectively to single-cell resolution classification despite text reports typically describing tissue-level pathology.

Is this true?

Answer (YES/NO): NO